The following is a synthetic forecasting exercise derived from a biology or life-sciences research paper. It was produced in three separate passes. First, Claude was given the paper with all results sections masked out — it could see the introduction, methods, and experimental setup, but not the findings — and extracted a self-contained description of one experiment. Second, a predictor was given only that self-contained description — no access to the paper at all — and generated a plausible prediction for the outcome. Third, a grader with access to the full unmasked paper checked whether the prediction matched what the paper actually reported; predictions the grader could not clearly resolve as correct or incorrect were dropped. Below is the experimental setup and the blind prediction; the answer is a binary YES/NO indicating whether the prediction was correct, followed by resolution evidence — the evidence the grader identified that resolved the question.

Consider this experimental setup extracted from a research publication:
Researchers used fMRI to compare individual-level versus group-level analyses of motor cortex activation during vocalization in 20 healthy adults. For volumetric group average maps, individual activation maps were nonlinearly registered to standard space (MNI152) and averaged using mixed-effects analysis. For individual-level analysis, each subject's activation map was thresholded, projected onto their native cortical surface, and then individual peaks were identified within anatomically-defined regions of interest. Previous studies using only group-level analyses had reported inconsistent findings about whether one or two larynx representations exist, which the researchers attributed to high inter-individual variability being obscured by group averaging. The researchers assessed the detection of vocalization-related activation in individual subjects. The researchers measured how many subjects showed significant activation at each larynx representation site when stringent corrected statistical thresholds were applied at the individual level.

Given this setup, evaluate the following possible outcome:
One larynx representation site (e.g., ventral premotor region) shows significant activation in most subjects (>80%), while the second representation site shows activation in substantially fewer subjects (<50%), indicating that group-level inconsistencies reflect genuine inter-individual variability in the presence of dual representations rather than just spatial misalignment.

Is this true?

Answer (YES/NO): NO